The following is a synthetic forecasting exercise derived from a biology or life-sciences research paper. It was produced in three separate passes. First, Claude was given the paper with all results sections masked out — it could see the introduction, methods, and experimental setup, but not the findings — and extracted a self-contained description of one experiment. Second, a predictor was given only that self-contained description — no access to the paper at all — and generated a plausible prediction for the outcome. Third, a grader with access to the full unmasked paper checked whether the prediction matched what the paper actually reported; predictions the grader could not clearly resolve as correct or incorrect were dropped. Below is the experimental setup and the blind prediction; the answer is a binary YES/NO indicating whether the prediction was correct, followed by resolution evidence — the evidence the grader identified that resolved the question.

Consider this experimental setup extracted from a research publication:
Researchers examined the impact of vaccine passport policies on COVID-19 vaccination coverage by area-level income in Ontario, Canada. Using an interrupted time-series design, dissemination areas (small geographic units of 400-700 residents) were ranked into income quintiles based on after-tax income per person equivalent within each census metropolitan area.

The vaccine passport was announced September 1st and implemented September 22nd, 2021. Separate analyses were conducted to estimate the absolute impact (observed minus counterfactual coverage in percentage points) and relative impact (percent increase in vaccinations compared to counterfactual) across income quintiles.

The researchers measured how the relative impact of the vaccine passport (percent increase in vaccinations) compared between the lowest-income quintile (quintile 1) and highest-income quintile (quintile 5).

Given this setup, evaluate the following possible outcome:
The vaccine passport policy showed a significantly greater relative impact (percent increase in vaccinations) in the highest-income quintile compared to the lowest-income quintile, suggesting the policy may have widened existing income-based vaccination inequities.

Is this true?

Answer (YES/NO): NO